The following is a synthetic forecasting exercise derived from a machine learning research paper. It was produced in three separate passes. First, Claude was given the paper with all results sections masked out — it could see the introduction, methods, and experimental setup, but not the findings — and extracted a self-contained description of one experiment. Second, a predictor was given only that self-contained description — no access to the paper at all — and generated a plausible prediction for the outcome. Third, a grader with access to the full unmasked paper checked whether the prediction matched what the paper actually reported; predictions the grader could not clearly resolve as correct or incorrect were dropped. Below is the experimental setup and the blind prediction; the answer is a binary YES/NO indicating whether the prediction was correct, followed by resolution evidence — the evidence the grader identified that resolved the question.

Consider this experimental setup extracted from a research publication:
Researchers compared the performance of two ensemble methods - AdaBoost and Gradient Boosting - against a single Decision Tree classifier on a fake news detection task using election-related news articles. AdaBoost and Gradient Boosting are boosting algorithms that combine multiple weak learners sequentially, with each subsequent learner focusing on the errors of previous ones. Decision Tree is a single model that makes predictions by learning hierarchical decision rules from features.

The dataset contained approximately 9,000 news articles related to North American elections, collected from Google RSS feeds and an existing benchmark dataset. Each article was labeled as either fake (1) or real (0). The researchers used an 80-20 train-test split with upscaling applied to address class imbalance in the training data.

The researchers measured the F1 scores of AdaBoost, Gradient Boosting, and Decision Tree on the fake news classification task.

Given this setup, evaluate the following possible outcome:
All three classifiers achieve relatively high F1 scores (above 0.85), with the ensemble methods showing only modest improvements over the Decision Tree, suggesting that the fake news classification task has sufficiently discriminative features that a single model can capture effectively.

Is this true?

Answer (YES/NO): NO